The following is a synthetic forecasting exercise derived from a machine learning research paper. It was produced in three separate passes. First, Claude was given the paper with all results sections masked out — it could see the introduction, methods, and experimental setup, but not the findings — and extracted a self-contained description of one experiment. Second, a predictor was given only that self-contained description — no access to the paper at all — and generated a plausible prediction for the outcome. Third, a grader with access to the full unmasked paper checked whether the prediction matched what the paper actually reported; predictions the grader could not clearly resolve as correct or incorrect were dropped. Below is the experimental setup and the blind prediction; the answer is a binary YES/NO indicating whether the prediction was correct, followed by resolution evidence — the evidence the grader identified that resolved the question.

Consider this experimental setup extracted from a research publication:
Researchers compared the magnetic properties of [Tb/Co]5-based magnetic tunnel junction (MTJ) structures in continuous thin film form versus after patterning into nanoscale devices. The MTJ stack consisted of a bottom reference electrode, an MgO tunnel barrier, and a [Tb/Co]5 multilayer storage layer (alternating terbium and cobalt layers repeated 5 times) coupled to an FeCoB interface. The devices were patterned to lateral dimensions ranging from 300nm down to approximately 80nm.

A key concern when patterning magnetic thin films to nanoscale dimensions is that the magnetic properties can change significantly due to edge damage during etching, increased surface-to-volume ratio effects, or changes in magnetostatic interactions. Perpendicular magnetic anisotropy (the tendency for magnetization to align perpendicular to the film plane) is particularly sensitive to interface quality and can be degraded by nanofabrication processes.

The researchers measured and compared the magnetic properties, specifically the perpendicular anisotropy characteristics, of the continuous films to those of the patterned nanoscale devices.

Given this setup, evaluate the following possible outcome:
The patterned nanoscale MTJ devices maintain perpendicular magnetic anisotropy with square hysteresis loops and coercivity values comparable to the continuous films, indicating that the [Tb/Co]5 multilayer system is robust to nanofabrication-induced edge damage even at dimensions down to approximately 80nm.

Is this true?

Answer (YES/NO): YES